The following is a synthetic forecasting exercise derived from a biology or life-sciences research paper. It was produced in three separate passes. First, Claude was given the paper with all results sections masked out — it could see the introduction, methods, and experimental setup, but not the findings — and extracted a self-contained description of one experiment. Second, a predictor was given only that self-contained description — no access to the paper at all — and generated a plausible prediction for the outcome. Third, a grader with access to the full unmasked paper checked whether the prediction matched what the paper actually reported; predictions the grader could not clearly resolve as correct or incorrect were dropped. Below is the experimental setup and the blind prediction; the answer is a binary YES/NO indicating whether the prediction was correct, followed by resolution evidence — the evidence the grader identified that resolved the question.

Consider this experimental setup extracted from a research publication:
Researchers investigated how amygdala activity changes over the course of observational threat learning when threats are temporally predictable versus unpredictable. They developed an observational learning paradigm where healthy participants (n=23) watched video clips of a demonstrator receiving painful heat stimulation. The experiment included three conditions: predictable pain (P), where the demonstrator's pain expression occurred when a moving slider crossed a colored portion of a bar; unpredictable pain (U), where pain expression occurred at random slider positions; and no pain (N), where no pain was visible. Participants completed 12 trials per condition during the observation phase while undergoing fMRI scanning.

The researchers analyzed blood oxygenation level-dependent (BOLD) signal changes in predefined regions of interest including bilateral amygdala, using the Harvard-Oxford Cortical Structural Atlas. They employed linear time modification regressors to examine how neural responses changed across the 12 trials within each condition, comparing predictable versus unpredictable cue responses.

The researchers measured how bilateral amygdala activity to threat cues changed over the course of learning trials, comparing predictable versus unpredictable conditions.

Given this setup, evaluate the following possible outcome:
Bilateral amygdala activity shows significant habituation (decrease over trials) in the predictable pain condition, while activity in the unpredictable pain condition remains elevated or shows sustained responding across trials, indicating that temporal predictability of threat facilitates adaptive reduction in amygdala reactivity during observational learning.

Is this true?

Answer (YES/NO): YES